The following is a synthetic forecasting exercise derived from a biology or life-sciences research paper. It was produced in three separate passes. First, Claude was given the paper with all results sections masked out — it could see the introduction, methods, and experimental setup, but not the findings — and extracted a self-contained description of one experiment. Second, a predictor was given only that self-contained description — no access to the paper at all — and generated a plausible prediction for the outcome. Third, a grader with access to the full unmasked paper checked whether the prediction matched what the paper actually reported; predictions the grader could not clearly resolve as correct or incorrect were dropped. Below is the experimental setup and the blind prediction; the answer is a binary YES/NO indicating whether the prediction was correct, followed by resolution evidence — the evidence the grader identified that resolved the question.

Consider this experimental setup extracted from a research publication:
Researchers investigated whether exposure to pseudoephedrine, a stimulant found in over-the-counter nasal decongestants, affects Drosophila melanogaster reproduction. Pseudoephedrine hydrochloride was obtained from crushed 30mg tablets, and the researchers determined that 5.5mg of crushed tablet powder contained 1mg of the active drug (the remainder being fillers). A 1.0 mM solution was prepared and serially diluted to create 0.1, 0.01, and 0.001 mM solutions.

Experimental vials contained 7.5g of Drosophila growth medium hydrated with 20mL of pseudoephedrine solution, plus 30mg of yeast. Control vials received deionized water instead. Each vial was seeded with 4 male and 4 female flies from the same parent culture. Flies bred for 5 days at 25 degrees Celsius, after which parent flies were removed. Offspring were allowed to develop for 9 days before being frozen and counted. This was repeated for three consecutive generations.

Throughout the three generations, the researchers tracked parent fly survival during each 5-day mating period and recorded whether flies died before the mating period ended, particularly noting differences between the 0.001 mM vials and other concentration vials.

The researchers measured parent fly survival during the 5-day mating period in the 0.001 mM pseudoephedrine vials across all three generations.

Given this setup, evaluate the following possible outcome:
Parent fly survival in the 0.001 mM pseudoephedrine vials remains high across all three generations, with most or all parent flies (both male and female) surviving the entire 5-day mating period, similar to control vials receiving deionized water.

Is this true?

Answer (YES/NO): NO